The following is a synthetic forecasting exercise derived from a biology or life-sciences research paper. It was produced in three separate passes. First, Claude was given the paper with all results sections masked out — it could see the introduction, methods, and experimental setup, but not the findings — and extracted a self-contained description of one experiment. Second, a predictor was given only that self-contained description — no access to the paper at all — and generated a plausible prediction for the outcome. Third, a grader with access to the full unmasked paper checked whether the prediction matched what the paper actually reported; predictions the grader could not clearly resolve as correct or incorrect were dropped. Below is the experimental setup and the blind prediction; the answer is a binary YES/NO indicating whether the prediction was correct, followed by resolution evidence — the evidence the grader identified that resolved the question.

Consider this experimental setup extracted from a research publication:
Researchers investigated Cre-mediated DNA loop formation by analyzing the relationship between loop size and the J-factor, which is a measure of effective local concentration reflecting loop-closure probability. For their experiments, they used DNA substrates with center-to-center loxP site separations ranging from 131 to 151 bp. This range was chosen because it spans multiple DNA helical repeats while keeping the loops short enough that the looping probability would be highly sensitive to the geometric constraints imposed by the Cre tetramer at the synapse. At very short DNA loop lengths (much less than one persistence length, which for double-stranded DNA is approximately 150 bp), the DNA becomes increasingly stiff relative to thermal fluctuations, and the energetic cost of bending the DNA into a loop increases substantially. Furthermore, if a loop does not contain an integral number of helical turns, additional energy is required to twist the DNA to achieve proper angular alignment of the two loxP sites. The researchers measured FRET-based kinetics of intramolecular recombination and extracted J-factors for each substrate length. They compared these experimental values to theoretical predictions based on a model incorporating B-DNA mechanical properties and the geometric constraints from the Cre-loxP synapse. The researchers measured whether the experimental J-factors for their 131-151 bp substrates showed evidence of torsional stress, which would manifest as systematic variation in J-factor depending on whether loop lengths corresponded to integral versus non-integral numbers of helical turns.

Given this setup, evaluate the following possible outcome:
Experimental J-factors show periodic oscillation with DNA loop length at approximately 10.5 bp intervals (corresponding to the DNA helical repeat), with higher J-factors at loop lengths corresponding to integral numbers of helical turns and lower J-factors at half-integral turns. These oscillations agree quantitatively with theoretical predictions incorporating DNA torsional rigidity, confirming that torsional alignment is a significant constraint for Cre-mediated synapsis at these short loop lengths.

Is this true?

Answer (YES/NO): YES